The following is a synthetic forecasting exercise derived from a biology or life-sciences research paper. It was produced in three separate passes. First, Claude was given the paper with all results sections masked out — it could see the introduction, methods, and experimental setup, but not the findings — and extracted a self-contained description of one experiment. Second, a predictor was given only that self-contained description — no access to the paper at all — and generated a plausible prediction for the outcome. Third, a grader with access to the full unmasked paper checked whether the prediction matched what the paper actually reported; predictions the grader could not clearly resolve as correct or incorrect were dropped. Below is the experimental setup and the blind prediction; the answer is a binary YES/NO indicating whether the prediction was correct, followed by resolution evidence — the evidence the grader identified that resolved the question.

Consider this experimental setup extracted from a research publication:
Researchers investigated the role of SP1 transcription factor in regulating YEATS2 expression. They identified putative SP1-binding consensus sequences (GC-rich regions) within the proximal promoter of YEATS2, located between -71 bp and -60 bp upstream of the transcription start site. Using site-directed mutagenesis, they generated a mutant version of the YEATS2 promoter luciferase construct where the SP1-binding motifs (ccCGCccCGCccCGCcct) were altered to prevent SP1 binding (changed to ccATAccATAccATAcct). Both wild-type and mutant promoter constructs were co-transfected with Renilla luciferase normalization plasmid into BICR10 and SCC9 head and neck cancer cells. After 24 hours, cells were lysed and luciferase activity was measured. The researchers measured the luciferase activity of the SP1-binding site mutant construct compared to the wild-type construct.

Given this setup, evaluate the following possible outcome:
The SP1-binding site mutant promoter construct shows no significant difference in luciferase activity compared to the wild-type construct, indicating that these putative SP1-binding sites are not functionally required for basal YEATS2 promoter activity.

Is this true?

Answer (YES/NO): NO